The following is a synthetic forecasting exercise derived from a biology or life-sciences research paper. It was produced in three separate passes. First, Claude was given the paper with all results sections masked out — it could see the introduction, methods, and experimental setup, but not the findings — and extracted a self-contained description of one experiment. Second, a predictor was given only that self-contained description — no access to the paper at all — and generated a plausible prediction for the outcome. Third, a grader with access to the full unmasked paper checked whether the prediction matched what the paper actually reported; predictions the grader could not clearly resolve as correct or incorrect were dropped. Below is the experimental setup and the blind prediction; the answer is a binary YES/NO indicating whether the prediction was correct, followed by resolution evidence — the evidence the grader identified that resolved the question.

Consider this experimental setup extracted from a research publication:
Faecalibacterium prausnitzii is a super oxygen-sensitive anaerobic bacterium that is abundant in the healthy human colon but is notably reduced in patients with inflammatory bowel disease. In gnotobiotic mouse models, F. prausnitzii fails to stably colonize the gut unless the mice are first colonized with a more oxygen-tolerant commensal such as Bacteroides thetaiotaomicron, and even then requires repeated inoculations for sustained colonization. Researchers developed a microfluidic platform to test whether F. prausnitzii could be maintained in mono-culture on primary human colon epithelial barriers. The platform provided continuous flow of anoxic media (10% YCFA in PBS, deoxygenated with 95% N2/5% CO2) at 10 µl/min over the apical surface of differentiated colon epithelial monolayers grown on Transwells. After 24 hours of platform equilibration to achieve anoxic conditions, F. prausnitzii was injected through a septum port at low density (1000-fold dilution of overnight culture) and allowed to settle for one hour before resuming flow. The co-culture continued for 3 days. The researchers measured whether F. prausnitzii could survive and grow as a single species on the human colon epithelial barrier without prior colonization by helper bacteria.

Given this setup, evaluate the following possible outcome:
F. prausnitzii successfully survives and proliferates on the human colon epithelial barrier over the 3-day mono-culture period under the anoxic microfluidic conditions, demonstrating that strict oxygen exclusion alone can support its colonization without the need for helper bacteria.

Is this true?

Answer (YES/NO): YES